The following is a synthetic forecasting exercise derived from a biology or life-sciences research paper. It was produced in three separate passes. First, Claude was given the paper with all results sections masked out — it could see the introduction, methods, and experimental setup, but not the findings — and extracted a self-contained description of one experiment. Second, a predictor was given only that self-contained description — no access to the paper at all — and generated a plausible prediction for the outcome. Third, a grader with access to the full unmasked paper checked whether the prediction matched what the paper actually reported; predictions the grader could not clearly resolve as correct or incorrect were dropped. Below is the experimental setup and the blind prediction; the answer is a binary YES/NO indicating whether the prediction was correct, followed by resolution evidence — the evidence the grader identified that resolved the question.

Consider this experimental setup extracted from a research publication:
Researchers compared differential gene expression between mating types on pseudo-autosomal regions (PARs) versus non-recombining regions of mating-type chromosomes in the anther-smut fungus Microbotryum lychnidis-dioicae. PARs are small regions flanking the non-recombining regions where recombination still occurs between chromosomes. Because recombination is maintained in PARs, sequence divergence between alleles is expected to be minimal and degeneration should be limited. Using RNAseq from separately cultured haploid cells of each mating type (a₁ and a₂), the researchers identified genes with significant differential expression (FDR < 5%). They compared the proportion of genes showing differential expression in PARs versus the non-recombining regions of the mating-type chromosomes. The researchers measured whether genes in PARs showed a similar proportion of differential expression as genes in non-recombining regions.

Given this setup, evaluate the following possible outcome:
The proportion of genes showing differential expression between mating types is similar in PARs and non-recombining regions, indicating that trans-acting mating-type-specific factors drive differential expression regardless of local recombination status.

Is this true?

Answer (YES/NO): NO